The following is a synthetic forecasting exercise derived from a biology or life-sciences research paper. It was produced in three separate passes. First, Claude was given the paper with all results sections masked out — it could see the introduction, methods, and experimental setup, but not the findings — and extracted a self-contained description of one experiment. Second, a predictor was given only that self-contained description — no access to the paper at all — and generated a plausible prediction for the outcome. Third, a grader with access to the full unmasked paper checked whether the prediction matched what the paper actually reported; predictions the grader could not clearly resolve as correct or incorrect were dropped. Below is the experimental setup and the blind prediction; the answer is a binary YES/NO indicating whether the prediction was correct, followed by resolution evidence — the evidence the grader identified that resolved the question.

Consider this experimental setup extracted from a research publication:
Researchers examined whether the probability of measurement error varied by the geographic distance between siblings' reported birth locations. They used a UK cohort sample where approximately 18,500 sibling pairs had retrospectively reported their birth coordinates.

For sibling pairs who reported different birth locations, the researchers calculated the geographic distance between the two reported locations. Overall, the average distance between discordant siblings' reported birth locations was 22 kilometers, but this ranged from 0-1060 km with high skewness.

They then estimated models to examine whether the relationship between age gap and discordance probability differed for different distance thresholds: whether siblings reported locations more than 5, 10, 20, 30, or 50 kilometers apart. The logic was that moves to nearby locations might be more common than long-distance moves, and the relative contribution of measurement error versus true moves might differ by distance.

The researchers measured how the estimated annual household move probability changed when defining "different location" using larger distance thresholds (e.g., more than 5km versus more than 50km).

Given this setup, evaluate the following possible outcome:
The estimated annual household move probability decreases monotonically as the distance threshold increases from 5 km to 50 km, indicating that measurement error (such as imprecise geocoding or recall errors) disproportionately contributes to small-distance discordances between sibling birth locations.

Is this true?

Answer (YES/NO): YES